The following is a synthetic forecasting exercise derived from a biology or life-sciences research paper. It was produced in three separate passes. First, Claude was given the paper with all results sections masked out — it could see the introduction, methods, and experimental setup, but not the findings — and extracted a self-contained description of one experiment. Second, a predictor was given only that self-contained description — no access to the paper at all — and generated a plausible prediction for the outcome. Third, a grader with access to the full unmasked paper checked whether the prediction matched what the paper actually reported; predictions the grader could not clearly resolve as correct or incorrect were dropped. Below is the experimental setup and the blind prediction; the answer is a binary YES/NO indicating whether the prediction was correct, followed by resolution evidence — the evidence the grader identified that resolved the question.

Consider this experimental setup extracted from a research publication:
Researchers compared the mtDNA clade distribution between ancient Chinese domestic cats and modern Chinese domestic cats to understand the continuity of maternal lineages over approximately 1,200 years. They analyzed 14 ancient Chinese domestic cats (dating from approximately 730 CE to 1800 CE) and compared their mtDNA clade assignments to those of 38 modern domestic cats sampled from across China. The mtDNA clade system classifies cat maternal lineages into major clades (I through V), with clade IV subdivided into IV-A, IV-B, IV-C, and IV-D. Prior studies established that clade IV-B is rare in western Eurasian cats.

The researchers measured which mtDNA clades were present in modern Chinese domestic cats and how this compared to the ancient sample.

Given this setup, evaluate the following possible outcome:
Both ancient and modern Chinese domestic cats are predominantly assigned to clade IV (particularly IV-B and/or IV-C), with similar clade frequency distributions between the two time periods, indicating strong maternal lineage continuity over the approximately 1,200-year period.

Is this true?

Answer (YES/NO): NO